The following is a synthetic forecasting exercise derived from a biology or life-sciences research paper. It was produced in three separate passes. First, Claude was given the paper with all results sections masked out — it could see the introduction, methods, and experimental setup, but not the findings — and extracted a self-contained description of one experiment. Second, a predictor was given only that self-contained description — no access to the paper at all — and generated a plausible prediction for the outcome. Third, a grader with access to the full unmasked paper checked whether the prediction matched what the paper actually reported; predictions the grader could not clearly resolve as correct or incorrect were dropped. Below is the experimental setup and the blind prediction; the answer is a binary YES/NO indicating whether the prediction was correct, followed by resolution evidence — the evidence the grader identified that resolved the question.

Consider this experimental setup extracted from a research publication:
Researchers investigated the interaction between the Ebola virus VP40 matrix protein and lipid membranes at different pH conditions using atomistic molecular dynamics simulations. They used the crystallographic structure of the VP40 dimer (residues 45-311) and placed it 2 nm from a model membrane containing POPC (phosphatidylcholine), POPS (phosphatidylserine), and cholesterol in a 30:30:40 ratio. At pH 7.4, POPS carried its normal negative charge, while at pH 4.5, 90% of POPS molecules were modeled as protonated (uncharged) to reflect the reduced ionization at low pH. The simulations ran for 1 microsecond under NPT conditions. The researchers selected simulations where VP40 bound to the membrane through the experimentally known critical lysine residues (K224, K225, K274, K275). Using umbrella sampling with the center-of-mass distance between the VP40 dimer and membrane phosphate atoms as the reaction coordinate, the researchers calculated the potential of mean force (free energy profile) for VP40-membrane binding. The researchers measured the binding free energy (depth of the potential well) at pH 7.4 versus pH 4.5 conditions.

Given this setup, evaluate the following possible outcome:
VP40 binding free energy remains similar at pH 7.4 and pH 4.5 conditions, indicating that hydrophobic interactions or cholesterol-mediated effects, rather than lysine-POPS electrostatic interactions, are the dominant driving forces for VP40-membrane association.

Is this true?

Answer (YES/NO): NO